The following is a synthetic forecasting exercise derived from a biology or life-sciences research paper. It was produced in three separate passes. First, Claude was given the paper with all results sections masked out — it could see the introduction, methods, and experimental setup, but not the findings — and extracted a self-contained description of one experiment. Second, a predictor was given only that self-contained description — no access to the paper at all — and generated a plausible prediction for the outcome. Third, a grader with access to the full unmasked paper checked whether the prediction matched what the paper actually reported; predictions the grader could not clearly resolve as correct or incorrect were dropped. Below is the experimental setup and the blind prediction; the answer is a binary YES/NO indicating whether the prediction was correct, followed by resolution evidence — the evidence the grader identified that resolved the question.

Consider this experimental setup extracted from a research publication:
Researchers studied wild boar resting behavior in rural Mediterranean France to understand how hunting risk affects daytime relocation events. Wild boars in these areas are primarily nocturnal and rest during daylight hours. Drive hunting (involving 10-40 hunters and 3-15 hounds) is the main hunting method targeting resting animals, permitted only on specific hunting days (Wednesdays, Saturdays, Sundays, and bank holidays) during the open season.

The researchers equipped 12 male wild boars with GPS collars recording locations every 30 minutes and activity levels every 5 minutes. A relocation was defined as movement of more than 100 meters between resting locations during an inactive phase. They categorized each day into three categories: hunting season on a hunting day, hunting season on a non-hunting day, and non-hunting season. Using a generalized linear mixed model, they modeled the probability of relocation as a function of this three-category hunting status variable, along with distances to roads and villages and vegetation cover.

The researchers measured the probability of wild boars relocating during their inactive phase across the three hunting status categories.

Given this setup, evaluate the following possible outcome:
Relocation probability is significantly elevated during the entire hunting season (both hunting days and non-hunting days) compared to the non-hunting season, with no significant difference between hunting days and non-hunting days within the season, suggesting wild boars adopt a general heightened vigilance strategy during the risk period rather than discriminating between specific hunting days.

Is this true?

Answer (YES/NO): NO